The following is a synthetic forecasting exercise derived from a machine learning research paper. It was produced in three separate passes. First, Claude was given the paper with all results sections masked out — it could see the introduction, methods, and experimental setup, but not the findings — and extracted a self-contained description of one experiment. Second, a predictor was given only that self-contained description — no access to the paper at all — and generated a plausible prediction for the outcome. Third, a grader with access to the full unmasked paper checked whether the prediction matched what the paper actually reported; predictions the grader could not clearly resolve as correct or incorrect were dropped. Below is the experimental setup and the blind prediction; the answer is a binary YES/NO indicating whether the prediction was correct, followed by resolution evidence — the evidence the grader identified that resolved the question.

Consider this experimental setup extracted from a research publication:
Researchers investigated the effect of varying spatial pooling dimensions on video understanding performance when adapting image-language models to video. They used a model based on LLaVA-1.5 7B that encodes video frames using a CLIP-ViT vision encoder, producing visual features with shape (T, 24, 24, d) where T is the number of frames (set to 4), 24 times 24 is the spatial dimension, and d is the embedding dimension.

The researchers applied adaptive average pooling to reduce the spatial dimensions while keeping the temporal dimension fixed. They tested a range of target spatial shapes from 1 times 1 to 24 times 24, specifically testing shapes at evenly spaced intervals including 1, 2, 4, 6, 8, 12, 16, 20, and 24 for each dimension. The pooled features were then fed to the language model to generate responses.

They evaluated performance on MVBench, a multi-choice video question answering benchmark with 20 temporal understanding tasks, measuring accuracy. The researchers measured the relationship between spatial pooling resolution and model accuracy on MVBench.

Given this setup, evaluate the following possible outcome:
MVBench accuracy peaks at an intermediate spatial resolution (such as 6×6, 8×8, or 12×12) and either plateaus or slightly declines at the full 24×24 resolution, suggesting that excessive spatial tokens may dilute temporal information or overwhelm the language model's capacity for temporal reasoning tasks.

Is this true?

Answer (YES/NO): NO